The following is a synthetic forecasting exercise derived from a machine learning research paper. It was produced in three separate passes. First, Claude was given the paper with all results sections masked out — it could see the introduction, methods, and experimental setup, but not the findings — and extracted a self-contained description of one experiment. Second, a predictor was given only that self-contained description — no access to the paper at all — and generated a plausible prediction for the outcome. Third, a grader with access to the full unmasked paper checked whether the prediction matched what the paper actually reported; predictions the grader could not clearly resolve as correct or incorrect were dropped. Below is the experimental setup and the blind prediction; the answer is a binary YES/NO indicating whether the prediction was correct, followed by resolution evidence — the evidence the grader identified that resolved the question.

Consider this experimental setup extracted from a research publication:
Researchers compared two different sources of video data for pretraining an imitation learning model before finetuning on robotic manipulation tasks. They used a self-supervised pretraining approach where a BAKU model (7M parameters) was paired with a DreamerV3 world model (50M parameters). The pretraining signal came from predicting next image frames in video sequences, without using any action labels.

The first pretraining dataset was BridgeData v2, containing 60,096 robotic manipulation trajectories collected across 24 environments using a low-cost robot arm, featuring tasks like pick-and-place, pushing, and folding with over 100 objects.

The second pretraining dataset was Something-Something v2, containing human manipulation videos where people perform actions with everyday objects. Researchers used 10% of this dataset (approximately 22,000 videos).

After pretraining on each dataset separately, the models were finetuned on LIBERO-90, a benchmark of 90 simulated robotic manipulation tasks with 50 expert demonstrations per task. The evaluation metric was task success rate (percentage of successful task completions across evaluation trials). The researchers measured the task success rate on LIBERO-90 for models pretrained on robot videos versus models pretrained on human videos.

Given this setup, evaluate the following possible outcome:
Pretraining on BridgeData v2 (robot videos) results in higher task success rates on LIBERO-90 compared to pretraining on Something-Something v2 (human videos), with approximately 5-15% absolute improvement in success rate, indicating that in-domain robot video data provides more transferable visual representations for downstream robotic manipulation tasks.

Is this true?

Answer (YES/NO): NO